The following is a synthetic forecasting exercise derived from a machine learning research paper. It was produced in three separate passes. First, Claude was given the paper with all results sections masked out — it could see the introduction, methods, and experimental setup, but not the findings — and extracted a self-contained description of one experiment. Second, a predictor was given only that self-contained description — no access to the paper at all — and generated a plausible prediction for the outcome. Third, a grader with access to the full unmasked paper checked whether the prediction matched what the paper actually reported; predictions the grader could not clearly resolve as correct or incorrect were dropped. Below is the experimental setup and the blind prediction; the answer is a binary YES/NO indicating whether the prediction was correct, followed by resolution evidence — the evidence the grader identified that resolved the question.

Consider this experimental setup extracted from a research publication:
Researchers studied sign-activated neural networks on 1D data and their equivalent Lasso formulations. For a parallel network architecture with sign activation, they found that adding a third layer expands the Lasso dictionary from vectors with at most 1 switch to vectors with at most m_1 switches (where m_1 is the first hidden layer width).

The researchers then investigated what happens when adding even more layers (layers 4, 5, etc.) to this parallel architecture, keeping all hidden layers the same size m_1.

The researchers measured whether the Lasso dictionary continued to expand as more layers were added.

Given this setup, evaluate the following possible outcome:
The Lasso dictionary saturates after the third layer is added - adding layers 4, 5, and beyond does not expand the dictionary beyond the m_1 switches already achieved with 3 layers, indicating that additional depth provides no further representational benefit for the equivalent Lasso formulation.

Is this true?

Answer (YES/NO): YES